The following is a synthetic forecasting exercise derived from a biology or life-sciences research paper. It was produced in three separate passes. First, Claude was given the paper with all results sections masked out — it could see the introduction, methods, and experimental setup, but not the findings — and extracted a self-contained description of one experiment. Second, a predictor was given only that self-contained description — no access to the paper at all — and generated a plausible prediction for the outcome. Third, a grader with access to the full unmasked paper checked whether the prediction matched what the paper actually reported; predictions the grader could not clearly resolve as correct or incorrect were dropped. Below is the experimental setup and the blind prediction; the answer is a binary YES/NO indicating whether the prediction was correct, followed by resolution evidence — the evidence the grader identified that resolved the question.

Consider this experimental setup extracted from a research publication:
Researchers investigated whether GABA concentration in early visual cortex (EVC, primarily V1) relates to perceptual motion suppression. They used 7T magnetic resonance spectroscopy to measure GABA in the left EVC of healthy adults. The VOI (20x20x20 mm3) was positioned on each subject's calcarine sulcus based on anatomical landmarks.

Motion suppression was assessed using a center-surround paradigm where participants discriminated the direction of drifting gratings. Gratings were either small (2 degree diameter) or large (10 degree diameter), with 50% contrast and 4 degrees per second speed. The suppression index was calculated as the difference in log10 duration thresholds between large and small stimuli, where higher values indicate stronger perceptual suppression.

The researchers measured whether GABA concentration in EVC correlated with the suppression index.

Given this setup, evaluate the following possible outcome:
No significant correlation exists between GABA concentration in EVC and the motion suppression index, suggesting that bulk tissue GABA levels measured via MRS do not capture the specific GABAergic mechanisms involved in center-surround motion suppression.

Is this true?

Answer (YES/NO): YES